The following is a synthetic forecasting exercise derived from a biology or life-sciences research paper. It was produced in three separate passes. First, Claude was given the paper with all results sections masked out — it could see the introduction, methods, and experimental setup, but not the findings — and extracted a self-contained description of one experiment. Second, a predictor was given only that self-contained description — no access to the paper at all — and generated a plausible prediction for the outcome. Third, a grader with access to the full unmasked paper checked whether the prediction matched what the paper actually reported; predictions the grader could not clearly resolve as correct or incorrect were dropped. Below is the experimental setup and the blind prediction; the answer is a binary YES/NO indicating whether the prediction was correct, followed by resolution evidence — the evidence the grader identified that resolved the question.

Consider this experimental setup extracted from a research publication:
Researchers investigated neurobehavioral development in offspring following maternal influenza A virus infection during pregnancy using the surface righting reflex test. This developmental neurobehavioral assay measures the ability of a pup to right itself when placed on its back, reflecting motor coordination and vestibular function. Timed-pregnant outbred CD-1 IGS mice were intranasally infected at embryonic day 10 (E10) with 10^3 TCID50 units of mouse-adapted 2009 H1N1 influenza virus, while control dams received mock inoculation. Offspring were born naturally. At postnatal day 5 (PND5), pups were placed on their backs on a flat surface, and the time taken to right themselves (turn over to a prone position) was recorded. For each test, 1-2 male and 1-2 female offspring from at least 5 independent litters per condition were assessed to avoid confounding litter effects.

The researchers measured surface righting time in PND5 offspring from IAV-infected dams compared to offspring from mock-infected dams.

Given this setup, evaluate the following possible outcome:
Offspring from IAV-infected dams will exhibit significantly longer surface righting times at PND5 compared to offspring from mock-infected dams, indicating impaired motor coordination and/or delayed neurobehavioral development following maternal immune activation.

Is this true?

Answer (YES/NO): YES